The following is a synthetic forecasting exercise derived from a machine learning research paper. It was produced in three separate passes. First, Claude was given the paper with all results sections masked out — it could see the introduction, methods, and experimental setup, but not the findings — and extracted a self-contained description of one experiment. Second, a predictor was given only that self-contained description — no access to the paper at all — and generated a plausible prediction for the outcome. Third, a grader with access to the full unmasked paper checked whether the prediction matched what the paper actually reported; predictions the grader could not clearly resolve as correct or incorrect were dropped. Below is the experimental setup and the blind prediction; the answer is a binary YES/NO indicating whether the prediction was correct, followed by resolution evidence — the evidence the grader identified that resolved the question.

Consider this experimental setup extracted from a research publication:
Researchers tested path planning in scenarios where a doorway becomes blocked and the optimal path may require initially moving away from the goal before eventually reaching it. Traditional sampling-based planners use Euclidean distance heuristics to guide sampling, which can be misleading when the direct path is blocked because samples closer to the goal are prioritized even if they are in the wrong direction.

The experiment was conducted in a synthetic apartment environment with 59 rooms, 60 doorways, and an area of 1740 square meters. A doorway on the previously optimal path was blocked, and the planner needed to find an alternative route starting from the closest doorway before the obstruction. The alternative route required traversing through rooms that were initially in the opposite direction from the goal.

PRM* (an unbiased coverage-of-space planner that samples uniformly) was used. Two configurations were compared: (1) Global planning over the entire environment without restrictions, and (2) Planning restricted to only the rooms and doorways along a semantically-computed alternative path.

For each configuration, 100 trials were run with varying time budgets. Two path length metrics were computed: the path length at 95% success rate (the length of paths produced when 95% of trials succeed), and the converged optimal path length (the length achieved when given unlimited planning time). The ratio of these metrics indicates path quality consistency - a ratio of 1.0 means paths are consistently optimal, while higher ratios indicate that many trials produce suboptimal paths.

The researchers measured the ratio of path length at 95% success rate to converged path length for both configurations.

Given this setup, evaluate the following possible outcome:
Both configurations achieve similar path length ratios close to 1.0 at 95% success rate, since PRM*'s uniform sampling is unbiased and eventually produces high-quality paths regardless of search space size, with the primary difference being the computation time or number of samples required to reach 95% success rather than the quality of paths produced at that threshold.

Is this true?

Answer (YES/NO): NO